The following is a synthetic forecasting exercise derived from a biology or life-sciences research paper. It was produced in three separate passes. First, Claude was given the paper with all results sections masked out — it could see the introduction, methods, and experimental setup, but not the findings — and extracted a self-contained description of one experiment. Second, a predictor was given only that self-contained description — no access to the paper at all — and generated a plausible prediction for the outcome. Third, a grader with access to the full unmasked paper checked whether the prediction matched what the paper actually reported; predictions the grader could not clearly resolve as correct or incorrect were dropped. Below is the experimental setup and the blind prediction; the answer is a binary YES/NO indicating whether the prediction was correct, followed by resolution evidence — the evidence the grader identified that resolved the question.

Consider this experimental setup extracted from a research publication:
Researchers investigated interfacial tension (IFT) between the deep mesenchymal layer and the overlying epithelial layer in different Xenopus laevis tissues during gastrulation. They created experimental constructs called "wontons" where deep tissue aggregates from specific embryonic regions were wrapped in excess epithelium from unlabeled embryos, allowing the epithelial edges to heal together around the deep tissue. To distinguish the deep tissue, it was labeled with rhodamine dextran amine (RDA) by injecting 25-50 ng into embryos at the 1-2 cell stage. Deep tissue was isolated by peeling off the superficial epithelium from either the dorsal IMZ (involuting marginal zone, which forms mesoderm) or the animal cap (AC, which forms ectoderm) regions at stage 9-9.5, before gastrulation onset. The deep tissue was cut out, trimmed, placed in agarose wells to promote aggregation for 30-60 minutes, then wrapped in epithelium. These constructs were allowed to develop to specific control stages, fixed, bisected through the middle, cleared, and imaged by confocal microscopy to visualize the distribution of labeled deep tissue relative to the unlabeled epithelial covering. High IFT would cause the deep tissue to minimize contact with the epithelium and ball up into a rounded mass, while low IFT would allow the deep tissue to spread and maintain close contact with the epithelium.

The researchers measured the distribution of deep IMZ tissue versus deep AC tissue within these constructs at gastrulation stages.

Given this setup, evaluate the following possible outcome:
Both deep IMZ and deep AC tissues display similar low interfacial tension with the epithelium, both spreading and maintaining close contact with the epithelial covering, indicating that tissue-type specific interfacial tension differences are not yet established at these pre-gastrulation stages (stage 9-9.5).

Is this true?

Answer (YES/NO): NO